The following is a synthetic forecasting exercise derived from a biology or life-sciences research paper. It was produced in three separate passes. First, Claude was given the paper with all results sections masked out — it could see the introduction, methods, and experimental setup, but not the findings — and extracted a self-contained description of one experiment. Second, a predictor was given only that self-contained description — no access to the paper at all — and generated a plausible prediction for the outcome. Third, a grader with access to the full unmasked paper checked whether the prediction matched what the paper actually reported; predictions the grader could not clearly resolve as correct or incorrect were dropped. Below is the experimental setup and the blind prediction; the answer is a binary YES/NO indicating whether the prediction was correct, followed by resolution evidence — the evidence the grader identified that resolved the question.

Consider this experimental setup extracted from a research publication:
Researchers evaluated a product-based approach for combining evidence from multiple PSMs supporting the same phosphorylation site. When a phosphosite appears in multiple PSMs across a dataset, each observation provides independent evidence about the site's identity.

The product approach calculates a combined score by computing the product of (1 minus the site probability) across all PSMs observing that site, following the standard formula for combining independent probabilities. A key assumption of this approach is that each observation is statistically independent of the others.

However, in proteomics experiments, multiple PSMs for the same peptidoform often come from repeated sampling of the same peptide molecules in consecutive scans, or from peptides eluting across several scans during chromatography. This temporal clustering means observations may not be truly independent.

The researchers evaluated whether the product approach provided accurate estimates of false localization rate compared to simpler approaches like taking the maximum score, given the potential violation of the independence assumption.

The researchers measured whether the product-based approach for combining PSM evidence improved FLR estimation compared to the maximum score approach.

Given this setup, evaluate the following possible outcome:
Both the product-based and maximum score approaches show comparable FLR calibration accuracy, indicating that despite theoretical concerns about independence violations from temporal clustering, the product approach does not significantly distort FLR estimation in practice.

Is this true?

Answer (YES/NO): NO